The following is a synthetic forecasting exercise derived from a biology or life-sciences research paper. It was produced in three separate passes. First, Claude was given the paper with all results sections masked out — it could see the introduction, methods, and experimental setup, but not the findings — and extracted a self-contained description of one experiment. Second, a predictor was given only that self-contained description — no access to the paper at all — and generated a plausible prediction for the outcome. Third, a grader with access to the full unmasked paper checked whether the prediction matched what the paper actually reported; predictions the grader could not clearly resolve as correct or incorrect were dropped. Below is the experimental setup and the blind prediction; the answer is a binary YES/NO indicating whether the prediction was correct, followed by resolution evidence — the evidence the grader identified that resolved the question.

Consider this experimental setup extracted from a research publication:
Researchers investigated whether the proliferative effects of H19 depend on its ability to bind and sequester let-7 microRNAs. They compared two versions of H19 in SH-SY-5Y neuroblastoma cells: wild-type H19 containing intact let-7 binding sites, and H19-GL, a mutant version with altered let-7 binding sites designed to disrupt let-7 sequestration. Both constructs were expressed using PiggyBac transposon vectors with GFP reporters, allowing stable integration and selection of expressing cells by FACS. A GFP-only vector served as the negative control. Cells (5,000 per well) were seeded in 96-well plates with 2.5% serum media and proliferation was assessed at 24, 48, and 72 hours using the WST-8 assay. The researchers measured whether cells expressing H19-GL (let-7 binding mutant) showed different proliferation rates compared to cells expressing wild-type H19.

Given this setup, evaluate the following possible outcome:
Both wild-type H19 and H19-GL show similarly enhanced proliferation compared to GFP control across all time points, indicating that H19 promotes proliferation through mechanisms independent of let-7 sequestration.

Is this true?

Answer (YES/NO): NO